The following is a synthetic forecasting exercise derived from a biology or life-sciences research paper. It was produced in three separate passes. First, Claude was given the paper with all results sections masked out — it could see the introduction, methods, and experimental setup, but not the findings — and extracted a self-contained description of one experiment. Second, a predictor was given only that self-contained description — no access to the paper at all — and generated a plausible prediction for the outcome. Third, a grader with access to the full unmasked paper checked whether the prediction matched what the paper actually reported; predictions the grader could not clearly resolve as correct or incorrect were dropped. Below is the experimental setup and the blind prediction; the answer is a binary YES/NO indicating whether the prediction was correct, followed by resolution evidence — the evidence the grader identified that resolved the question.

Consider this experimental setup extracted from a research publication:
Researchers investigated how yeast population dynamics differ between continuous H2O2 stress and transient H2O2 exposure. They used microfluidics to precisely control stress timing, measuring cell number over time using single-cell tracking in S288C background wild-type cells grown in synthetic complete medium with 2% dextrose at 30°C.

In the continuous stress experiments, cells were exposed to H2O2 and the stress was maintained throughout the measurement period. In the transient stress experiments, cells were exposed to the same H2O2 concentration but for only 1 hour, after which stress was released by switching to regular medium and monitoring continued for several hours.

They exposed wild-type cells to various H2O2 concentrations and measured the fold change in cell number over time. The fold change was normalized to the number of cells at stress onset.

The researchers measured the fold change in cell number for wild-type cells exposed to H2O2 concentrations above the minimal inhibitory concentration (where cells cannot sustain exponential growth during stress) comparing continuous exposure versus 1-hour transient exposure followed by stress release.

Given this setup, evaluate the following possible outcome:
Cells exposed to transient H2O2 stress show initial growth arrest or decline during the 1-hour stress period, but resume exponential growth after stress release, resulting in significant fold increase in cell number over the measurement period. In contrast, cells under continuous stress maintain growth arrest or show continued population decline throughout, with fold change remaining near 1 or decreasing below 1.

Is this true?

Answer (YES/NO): YES